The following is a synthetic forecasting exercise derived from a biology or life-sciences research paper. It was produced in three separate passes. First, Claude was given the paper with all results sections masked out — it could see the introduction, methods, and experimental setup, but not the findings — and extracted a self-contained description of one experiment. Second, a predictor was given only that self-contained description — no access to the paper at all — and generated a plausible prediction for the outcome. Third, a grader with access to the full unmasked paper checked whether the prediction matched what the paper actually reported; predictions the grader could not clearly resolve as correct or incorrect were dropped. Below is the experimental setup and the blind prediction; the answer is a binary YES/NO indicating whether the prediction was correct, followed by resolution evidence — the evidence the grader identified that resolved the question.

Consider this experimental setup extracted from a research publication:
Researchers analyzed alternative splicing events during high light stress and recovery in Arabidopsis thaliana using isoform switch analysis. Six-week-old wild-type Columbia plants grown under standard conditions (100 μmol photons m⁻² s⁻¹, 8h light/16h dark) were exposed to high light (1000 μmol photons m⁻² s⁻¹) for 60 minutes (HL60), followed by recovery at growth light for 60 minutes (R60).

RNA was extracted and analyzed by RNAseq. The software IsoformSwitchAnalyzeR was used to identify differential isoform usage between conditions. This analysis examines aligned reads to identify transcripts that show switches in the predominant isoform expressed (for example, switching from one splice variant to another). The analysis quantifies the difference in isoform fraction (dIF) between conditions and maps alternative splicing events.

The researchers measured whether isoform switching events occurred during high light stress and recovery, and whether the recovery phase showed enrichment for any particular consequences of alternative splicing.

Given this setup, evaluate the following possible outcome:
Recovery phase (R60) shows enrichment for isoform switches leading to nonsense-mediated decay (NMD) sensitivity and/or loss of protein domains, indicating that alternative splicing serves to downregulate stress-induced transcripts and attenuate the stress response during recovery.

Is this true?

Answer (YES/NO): NO